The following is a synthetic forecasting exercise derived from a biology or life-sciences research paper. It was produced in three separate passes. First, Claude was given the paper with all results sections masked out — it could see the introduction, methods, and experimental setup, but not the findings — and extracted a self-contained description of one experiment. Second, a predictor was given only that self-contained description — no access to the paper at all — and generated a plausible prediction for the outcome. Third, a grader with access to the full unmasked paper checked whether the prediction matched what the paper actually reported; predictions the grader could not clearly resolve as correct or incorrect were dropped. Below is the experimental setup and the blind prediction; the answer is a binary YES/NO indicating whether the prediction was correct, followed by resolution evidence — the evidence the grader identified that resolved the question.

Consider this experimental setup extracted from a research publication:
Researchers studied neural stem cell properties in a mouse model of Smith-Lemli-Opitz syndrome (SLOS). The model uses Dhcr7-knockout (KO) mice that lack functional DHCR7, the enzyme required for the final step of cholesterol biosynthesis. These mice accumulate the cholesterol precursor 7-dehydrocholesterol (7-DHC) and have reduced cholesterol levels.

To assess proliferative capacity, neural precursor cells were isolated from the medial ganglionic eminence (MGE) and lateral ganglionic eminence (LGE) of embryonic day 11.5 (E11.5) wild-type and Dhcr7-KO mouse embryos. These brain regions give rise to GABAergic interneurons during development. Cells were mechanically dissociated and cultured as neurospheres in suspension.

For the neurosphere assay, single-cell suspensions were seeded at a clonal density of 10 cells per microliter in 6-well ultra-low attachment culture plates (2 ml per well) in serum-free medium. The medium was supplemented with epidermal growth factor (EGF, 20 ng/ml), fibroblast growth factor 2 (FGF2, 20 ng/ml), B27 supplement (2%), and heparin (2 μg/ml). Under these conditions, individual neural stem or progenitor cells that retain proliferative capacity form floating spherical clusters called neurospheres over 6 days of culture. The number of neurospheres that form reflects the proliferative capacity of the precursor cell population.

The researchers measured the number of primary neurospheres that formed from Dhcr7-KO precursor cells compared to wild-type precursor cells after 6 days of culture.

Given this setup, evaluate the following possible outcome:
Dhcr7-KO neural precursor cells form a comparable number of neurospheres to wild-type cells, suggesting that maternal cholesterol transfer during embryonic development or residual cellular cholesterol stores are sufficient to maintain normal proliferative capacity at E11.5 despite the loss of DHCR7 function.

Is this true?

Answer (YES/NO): NO